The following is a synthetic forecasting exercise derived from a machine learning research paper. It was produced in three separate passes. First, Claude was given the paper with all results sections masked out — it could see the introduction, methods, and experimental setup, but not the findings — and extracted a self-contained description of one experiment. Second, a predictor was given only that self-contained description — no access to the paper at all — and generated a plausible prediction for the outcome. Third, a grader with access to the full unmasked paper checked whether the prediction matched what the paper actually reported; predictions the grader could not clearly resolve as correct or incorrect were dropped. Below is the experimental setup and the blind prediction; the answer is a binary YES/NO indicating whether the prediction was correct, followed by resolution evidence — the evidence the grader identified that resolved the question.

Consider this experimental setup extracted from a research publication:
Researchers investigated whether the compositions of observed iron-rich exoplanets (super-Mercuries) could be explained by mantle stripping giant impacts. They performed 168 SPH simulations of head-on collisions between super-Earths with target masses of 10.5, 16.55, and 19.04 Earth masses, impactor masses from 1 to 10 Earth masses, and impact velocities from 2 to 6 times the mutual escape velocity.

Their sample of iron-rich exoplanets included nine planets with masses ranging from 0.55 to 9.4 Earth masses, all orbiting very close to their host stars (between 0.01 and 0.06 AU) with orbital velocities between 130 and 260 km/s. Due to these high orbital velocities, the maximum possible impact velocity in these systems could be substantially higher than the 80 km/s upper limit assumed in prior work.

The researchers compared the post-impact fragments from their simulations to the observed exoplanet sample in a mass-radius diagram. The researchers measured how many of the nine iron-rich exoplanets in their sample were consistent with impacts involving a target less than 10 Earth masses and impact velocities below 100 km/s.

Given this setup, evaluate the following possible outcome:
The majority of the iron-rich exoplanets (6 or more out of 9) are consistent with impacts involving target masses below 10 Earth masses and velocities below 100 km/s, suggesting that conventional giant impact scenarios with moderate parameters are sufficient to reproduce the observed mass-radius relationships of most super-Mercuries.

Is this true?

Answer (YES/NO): NO